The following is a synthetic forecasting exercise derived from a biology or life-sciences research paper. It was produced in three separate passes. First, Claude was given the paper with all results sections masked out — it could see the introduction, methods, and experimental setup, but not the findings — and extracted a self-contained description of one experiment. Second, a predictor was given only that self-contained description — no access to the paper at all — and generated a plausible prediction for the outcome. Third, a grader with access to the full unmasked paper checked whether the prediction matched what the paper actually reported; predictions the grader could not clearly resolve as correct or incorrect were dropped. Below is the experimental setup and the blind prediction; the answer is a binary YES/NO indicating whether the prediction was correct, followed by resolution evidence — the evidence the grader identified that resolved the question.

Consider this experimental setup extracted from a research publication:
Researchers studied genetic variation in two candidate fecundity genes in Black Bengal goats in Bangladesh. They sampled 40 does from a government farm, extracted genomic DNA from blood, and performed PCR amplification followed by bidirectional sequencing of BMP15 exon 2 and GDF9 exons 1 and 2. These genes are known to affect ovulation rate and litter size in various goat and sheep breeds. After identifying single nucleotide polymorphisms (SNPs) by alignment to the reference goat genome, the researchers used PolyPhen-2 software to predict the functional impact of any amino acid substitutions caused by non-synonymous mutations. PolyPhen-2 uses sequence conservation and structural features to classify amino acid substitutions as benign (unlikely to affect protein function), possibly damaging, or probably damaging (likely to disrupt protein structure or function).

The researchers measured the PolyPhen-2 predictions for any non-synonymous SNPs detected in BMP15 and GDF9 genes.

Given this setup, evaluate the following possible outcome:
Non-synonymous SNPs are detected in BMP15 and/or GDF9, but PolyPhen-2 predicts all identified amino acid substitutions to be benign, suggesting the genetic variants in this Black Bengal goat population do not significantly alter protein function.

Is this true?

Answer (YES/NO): NO